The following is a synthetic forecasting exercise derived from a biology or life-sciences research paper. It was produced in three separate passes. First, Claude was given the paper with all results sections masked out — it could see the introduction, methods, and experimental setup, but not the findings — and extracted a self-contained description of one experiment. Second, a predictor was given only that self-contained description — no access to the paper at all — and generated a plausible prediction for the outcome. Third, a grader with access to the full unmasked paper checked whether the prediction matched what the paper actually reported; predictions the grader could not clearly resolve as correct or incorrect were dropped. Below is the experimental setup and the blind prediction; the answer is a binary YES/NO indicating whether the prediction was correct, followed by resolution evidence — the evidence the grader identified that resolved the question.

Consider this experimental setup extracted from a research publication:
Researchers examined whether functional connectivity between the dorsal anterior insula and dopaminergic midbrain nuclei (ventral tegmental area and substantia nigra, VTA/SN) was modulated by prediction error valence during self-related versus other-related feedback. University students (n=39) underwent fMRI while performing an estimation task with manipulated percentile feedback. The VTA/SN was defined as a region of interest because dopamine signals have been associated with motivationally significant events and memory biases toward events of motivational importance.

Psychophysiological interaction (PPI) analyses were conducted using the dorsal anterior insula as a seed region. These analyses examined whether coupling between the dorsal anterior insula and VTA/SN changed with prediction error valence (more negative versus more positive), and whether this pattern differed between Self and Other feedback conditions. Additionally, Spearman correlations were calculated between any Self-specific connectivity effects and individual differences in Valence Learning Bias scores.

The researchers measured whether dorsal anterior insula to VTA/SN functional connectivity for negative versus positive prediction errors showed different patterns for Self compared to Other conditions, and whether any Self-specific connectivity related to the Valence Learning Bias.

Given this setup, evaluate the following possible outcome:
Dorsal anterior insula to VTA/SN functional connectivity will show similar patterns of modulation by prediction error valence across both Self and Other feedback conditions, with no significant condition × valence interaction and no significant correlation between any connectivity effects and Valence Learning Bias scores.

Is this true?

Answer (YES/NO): NO